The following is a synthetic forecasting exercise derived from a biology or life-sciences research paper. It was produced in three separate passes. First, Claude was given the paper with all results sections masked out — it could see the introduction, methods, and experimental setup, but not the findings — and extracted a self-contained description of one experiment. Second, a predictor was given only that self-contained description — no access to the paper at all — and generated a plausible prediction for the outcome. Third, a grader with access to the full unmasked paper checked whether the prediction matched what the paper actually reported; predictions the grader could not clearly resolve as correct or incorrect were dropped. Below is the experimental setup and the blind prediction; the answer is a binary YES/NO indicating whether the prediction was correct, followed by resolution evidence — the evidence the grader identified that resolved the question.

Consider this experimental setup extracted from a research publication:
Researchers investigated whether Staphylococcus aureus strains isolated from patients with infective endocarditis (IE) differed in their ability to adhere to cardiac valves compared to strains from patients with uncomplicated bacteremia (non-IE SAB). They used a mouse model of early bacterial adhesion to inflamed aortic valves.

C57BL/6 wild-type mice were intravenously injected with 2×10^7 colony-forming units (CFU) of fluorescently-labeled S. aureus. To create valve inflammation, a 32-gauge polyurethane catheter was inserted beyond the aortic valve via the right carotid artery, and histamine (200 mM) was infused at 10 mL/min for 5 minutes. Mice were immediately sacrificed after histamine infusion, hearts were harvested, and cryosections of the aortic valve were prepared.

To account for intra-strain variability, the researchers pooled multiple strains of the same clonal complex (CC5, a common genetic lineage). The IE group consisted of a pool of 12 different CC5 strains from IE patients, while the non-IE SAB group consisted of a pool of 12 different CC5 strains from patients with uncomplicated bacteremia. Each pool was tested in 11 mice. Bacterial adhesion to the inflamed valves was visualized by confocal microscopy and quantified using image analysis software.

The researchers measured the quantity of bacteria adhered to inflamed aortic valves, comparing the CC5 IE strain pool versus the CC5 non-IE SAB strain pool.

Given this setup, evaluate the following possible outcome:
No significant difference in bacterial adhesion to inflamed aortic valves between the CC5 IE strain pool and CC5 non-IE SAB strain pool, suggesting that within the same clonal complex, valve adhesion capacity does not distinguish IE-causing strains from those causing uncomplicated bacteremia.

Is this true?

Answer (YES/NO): YES